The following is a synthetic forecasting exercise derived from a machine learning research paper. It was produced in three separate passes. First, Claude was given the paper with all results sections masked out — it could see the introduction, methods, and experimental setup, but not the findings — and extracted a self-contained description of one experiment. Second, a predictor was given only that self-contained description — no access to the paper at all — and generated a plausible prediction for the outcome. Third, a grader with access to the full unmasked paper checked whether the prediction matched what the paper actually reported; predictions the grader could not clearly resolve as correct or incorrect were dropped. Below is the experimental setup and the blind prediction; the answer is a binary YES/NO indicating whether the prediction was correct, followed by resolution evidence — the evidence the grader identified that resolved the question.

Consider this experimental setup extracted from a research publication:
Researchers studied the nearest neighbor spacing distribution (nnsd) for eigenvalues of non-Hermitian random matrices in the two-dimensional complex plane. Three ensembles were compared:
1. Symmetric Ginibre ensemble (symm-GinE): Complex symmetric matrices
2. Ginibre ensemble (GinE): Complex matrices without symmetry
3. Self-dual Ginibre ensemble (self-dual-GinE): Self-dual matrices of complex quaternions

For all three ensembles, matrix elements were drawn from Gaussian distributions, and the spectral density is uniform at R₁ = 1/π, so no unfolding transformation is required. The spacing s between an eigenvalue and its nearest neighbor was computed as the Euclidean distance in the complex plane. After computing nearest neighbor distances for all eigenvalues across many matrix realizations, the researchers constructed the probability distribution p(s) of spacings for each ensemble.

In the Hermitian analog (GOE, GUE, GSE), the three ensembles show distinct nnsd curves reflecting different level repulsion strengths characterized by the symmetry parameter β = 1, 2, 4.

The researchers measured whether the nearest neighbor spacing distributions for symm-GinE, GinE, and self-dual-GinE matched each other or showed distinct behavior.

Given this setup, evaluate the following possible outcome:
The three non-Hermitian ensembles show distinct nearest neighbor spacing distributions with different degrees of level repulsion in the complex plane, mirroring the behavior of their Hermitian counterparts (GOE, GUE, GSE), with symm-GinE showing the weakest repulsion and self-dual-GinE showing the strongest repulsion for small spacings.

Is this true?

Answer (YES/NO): NO